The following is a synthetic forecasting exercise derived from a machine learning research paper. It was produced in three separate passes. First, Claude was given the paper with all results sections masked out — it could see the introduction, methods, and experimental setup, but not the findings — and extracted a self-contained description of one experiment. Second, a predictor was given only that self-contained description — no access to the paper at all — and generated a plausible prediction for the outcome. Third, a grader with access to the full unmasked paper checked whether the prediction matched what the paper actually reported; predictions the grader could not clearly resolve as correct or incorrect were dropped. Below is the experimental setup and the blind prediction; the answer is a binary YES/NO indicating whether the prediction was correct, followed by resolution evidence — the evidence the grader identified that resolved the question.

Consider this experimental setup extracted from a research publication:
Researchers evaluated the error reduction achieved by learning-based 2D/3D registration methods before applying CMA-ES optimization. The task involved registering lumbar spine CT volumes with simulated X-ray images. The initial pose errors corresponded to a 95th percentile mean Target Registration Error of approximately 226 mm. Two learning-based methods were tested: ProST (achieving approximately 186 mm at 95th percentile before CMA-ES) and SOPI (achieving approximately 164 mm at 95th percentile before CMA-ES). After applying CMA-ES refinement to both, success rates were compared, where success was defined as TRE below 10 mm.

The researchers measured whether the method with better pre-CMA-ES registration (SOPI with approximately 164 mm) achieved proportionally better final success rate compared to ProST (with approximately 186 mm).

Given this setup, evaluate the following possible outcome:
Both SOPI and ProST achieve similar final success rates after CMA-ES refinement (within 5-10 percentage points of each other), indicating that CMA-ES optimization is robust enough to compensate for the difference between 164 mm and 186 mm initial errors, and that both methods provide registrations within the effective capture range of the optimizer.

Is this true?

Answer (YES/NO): NO